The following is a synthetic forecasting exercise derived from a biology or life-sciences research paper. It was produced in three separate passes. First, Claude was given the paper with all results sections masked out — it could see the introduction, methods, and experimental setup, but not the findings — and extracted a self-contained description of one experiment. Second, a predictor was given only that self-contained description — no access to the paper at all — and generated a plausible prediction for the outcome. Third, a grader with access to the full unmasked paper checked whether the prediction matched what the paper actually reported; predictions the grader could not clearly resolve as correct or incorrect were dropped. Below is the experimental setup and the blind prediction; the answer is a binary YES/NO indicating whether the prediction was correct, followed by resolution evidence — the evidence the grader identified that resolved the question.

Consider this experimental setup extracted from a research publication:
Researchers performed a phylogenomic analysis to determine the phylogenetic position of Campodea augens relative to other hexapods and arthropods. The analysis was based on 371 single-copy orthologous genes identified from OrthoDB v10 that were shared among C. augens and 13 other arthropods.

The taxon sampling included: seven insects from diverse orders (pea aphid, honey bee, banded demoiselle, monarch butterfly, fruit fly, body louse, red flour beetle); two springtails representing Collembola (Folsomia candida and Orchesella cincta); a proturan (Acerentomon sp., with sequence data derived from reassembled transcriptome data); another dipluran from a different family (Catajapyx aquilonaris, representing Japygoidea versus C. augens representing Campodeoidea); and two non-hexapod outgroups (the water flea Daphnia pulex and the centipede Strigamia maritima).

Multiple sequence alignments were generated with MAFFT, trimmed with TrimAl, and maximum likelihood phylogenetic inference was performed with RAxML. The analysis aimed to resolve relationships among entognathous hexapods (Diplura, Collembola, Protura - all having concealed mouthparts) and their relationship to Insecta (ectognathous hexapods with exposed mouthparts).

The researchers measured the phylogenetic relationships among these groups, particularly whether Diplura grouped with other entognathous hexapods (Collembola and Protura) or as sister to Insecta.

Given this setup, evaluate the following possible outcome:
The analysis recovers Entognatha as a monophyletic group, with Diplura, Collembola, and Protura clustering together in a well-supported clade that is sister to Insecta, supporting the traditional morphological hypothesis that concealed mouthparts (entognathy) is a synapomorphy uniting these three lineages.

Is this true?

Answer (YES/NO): NO